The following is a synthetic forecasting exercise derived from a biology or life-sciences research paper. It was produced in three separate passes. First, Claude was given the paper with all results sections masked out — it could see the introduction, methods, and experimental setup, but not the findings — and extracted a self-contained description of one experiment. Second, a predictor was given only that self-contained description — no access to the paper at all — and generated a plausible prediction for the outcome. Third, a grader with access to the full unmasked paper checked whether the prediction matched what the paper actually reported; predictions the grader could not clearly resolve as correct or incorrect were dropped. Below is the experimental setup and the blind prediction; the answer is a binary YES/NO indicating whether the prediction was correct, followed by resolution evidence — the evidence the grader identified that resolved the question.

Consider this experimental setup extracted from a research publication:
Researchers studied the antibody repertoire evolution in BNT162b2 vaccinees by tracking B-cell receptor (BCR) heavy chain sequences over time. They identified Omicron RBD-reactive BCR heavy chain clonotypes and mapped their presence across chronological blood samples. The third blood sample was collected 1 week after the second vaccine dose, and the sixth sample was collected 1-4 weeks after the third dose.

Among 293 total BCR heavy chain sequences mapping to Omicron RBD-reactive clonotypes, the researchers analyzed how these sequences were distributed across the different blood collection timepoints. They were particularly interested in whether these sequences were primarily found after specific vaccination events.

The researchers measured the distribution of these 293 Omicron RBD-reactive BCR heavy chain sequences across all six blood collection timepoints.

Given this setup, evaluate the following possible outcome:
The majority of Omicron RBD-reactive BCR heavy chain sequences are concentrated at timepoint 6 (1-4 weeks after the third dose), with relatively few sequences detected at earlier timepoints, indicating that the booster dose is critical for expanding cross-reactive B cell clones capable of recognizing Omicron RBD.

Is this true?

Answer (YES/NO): YES